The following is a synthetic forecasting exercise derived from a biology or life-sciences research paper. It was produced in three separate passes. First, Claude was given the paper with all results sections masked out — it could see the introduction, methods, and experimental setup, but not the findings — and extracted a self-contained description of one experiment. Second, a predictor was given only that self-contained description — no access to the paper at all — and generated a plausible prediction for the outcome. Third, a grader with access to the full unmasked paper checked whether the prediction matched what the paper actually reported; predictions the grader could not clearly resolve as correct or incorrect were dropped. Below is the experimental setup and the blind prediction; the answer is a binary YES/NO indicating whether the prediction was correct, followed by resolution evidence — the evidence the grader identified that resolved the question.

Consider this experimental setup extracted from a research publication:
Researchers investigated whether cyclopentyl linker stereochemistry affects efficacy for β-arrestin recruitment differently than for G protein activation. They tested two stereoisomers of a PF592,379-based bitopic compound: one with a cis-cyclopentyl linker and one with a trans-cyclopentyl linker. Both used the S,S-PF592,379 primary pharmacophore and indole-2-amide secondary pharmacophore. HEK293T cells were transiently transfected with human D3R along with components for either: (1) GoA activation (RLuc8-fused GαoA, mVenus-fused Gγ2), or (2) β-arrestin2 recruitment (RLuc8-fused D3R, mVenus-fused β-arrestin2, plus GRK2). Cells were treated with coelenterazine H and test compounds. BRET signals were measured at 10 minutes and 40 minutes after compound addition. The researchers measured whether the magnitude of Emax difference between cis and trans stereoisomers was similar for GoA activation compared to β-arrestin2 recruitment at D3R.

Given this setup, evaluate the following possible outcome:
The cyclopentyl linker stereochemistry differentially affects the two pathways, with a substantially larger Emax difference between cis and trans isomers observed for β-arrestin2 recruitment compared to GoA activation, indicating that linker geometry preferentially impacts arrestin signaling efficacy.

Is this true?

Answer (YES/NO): NO